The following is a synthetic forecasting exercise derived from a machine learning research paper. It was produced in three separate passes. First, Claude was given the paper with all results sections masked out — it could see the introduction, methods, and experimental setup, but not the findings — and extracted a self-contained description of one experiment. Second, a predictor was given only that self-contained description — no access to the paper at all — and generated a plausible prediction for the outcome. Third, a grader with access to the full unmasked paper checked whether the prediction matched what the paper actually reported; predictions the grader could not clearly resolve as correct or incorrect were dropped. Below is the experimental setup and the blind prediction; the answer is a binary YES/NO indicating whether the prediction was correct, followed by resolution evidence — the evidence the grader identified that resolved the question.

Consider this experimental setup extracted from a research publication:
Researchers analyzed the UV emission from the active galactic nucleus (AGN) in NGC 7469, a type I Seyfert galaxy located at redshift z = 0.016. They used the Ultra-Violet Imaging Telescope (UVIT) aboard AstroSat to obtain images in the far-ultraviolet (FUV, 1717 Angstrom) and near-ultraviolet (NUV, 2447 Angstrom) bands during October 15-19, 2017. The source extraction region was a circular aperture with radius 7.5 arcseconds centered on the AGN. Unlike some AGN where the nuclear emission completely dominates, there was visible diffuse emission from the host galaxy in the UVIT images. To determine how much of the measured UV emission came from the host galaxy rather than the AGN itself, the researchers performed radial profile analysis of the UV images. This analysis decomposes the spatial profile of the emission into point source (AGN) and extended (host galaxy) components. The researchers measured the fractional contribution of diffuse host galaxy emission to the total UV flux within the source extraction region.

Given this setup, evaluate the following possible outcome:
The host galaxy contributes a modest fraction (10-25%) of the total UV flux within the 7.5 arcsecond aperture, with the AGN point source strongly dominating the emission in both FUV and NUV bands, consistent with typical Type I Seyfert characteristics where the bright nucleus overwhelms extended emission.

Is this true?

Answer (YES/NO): NO